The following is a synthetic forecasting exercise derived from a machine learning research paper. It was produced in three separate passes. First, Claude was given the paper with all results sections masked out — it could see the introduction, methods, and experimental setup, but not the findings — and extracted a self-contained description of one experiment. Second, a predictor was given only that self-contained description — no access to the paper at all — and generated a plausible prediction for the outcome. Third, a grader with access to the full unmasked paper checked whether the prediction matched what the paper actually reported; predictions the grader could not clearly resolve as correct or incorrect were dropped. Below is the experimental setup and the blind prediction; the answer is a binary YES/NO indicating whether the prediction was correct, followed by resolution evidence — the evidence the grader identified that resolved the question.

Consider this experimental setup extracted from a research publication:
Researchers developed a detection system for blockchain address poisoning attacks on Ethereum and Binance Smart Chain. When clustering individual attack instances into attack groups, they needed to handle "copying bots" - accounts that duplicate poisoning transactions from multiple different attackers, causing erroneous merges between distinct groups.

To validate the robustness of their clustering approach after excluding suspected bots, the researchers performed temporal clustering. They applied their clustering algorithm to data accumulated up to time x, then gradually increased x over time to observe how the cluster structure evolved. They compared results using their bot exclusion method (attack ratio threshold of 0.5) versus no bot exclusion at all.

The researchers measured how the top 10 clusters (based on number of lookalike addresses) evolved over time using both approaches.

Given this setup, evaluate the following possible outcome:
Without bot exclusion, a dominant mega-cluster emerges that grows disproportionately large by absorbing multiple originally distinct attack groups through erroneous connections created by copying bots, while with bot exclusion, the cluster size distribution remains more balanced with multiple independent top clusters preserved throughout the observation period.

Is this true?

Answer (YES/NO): YES